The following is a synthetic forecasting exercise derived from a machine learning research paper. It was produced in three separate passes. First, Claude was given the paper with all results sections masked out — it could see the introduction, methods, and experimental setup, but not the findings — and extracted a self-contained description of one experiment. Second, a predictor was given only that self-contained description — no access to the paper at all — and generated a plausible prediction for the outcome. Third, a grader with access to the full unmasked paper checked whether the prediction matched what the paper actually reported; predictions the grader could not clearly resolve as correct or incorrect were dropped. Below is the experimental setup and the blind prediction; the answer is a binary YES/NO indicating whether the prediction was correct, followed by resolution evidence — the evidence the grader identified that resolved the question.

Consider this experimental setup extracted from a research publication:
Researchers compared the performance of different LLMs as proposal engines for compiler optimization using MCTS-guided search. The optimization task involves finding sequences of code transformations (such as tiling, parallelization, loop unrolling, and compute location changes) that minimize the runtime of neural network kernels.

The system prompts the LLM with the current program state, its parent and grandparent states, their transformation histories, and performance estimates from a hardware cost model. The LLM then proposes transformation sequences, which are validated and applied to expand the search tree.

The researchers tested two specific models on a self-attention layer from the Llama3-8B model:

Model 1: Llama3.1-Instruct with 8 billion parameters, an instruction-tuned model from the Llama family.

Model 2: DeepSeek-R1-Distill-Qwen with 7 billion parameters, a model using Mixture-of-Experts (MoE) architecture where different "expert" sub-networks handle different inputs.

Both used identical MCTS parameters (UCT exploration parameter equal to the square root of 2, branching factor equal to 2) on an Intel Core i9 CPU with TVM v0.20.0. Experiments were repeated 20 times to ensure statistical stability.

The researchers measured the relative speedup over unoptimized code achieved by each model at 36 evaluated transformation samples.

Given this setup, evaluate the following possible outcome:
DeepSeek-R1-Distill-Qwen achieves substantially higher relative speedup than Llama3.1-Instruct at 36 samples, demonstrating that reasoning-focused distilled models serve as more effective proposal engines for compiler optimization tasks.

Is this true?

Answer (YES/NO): NO